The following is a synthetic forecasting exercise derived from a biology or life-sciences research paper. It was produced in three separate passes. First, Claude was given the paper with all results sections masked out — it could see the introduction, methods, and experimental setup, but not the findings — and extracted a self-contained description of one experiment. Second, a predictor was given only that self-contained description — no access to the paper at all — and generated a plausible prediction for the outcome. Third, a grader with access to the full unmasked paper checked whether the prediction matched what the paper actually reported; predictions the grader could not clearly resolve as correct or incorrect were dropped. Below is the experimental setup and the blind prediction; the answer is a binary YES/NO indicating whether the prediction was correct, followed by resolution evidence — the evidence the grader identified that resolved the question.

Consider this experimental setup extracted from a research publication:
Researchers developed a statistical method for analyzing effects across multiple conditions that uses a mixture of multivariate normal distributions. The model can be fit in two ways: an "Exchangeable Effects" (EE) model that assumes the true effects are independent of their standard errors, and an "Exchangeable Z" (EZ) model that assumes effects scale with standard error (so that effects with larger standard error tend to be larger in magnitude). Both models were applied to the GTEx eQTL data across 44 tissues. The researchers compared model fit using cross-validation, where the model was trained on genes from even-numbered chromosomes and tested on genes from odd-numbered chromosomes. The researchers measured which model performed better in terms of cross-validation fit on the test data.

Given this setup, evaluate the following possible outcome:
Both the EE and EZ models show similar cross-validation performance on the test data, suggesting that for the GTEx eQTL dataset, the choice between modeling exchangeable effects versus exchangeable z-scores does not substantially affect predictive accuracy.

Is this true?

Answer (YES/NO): NO